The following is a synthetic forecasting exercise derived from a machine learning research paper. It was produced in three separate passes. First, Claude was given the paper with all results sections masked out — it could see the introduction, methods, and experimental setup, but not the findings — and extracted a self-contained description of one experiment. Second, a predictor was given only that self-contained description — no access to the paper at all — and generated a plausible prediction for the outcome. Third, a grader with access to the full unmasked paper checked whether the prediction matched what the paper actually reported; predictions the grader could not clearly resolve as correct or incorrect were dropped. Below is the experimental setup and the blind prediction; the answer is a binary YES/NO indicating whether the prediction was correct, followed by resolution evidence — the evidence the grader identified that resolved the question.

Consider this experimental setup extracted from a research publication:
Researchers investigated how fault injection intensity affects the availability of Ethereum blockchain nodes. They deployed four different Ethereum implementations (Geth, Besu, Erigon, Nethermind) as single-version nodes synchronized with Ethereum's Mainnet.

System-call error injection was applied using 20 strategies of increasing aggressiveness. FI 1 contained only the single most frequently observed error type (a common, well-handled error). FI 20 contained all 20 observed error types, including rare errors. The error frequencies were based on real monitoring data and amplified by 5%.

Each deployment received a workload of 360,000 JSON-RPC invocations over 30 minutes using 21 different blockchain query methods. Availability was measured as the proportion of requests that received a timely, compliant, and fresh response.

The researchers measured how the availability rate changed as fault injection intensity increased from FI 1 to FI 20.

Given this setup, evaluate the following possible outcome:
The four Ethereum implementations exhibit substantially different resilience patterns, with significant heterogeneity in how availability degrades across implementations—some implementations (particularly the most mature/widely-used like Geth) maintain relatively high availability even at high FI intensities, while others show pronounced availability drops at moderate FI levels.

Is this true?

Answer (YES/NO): NO